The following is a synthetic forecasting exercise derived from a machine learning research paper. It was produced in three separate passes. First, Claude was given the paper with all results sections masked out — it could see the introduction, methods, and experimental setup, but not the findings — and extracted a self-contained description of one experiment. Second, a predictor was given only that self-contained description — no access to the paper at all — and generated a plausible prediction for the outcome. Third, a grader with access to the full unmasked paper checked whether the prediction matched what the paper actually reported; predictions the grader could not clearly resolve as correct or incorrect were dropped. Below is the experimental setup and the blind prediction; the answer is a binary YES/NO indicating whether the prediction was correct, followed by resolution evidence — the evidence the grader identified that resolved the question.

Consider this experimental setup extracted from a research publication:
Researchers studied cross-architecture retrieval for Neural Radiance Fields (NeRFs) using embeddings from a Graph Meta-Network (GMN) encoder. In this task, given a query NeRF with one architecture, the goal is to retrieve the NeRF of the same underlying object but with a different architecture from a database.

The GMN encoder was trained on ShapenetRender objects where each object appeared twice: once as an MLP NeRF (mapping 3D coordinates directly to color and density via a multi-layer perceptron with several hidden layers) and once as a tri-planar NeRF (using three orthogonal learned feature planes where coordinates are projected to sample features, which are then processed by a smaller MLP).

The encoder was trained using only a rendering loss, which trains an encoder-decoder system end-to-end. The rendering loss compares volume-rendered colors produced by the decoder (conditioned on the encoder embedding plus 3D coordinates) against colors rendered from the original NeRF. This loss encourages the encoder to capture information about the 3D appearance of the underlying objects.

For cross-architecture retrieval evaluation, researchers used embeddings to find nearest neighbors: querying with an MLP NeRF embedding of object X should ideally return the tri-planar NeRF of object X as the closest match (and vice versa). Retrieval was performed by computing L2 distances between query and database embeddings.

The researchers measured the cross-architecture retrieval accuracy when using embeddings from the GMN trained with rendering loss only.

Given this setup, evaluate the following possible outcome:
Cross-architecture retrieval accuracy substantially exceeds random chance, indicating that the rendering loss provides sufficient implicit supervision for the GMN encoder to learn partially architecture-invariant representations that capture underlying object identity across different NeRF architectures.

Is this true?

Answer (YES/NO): NO